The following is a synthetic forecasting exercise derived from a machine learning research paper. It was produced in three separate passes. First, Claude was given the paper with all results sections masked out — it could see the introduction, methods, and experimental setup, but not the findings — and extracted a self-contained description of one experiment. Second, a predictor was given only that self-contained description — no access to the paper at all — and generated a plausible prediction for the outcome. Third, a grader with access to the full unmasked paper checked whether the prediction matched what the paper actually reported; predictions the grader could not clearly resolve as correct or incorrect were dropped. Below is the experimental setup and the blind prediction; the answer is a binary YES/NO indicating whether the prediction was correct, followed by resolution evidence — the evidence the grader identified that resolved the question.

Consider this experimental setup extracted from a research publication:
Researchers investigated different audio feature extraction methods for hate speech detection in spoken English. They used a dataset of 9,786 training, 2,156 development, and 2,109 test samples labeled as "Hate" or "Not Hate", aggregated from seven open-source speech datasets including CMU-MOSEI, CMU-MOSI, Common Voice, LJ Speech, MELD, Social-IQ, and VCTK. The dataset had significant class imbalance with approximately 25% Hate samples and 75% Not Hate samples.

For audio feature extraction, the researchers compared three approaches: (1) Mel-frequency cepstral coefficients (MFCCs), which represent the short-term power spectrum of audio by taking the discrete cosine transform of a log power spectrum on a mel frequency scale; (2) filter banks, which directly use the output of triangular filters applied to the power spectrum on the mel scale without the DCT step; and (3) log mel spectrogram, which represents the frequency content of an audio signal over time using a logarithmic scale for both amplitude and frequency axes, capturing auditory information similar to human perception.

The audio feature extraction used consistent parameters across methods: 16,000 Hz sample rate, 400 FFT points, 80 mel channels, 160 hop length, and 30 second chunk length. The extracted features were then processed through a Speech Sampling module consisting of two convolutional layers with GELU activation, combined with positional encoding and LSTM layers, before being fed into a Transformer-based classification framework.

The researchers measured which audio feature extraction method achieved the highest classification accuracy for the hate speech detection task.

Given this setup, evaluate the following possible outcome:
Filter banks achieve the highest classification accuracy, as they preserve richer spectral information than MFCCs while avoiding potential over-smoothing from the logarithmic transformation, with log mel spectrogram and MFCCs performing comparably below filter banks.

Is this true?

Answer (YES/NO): NO